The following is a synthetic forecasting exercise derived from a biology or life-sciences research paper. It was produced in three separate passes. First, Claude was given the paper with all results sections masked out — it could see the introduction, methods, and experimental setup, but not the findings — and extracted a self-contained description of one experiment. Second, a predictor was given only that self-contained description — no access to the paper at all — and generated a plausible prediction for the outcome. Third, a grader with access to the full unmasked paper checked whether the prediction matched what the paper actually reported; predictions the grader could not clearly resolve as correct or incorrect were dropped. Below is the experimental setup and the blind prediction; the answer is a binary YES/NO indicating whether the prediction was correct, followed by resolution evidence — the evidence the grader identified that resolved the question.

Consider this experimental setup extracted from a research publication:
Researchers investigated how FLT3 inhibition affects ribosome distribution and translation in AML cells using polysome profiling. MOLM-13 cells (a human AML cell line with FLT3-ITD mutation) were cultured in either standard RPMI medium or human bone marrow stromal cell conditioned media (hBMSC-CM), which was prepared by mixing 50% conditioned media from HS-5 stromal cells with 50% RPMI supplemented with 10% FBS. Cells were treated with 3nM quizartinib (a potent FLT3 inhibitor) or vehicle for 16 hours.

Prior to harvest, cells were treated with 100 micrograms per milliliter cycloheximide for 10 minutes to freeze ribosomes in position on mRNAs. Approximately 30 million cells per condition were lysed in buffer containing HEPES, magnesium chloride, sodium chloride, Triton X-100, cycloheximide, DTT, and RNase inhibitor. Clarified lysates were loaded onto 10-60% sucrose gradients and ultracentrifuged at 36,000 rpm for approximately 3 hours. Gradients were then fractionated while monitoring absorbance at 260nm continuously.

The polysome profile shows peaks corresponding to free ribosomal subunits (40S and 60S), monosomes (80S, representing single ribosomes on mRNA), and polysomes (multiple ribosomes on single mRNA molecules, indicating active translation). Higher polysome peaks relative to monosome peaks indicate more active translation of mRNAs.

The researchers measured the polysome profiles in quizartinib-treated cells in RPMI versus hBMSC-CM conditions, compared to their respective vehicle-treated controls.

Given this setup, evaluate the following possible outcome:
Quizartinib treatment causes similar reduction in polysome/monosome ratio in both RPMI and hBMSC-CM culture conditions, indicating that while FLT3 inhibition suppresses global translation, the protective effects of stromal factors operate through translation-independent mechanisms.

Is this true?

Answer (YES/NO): NO